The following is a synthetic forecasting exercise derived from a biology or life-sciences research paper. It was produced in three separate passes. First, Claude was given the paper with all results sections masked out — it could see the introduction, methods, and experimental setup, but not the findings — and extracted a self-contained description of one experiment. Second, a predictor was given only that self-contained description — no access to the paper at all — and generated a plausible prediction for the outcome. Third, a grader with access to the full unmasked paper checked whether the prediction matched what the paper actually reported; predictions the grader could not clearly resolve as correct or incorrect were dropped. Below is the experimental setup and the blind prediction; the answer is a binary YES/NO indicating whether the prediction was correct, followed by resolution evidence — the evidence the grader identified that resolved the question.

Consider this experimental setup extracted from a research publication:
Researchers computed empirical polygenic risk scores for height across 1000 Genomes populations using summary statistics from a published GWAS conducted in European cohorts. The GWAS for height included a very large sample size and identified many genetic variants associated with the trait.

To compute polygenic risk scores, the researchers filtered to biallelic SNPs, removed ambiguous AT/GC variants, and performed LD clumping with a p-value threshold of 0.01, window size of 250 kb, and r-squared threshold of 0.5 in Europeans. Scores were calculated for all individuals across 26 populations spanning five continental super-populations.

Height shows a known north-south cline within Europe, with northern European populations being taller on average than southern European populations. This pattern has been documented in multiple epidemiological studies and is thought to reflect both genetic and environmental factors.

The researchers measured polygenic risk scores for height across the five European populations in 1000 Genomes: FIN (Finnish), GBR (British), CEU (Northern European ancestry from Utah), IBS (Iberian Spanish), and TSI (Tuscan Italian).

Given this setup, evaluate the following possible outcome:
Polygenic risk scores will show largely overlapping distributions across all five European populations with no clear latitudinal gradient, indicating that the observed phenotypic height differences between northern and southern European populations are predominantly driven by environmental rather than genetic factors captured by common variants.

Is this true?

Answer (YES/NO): NO